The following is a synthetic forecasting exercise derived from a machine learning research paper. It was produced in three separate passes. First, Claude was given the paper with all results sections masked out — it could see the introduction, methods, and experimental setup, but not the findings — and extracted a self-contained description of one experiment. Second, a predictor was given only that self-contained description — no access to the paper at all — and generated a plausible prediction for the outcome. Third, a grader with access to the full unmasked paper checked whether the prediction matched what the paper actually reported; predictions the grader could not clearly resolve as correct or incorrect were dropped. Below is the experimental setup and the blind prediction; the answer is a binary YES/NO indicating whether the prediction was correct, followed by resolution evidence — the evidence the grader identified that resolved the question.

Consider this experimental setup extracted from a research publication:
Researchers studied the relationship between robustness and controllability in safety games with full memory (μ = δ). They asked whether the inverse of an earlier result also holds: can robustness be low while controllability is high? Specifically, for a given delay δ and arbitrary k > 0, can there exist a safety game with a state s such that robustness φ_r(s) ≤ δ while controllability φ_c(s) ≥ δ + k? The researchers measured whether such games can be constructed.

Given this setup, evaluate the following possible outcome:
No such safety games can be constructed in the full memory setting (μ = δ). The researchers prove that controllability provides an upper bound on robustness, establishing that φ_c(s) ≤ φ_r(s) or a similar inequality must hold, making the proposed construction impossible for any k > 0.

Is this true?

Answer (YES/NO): NO